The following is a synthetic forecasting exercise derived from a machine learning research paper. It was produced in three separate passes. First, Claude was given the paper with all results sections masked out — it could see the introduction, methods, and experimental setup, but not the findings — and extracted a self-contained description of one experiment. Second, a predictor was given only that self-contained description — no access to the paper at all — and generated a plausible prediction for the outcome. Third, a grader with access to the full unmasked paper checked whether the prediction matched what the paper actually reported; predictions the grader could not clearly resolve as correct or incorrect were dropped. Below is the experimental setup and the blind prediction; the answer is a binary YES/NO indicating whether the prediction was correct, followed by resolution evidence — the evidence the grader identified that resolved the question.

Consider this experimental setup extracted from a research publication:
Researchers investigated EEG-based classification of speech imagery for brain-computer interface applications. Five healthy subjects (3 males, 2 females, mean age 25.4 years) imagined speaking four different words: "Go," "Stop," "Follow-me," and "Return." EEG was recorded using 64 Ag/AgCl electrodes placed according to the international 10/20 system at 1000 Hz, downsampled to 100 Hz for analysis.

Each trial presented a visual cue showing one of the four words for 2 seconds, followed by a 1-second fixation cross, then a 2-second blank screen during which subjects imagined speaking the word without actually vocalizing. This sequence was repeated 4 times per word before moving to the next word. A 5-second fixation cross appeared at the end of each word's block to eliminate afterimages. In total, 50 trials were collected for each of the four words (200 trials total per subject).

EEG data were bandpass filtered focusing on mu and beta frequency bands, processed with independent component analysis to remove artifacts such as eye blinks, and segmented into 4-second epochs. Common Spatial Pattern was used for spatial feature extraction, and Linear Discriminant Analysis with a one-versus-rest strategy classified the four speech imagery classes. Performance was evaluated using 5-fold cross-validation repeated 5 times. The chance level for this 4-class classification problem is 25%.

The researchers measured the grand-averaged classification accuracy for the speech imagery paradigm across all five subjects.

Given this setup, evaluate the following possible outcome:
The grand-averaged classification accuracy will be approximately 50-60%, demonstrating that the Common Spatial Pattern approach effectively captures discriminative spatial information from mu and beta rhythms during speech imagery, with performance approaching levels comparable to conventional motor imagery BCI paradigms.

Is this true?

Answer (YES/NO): NO